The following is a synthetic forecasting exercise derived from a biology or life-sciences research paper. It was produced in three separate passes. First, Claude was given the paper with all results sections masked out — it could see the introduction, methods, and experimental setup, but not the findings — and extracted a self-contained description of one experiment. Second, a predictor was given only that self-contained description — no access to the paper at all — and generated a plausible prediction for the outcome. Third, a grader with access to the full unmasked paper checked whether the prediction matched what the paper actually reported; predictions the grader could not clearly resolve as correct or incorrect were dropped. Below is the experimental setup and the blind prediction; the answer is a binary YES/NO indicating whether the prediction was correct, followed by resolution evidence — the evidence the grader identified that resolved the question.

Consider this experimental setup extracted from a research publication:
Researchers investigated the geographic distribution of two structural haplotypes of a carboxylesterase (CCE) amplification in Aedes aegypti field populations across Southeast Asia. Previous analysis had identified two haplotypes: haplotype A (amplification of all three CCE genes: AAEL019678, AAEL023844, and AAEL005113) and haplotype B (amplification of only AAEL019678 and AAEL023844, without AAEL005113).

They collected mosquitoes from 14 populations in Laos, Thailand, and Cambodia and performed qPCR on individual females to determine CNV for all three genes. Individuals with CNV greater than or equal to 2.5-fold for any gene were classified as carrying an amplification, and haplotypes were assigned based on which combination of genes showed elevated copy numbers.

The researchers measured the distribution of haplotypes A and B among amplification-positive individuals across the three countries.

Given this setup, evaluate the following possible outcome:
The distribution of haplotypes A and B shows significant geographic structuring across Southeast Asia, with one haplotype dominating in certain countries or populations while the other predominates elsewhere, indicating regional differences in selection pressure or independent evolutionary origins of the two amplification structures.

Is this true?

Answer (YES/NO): NO